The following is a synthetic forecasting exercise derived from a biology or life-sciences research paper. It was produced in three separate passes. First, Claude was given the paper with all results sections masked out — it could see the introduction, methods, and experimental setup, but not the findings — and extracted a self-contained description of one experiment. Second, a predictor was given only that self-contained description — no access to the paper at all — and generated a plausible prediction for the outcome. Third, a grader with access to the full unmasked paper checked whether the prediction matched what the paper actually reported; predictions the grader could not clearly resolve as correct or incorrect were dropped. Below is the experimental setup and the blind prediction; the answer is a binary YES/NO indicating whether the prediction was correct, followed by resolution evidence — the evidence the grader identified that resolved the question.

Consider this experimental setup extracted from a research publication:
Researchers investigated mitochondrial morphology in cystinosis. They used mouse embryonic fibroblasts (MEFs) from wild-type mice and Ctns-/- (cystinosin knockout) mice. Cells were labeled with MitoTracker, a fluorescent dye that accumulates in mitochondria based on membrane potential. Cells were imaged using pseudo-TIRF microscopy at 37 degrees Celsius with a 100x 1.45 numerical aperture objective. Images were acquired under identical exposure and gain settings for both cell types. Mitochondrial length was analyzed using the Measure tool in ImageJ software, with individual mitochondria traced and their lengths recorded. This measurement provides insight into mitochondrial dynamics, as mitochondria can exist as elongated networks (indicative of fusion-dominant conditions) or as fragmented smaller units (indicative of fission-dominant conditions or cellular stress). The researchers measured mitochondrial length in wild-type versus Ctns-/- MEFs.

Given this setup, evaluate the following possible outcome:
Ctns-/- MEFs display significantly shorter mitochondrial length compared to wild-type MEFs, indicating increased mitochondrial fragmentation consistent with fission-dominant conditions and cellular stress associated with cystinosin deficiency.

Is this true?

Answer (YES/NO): YES